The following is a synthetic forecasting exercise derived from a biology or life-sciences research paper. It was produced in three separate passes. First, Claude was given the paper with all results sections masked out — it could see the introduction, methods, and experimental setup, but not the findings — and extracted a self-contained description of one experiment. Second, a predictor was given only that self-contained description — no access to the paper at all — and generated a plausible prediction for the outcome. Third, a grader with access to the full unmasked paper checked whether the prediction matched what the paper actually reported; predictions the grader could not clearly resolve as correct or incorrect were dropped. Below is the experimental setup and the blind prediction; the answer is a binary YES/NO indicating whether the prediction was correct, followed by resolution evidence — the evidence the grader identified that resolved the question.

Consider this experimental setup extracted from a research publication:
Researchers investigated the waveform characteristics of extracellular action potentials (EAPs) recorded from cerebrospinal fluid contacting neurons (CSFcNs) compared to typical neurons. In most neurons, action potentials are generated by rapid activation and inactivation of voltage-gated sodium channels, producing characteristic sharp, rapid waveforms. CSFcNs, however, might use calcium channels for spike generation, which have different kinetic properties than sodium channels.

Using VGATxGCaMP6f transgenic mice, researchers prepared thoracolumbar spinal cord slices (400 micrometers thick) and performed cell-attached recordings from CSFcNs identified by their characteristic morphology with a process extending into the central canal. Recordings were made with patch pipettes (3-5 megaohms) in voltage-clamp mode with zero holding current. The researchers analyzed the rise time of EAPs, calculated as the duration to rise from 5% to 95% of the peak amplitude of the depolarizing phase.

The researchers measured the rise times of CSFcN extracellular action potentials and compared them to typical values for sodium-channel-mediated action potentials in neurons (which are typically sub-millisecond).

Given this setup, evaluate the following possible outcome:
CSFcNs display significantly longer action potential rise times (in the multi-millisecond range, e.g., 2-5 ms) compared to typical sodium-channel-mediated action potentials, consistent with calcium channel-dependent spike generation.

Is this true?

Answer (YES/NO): YES